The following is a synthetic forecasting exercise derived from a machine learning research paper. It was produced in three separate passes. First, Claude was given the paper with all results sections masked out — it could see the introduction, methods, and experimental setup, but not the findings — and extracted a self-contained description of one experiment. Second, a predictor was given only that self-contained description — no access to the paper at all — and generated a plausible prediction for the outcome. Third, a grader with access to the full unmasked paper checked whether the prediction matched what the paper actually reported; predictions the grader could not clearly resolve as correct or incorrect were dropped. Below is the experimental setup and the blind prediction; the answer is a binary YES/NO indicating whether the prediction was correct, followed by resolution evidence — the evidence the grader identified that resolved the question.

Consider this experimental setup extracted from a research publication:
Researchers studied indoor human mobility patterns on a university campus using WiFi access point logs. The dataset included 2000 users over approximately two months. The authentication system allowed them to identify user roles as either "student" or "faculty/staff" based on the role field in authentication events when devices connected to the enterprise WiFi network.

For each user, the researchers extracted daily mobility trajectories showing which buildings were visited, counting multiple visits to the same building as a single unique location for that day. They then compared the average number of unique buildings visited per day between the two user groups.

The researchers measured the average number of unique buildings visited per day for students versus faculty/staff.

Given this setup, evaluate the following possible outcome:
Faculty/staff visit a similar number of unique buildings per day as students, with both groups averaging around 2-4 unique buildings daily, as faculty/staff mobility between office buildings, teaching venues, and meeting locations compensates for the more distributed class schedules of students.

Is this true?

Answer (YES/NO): NO